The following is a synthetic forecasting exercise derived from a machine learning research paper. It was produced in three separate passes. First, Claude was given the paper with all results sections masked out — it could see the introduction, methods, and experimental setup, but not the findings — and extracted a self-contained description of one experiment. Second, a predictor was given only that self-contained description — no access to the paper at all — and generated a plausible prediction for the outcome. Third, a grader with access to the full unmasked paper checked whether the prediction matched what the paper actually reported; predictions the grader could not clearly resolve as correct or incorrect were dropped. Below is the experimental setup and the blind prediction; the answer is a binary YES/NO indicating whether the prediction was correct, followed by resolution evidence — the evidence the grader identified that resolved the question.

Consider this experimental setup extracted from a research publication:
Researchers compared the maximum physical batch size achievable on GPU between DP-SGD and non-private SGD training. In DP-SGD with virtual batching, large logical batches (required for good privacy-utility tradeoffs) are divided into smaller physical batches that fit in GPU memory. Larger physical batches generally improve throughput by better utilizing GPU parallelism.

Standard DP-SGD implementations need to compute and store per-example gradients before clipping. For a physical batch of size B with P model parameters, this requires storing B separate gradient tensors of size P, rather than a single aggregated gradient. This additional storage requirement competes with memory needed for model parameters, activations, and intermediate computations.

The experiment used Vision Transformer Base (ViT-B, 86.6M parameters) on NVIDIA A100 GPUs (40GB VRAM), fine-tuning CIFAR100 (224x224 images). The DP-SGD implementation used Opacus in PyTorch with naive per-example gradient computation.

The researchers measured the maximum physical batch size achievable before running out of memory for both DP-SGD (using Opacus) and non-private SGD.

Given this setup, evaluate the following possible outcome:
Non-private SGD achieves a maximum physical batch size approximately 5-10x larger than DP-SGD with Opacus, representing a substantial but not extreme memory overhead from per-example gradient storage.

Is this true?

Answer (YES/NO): YES